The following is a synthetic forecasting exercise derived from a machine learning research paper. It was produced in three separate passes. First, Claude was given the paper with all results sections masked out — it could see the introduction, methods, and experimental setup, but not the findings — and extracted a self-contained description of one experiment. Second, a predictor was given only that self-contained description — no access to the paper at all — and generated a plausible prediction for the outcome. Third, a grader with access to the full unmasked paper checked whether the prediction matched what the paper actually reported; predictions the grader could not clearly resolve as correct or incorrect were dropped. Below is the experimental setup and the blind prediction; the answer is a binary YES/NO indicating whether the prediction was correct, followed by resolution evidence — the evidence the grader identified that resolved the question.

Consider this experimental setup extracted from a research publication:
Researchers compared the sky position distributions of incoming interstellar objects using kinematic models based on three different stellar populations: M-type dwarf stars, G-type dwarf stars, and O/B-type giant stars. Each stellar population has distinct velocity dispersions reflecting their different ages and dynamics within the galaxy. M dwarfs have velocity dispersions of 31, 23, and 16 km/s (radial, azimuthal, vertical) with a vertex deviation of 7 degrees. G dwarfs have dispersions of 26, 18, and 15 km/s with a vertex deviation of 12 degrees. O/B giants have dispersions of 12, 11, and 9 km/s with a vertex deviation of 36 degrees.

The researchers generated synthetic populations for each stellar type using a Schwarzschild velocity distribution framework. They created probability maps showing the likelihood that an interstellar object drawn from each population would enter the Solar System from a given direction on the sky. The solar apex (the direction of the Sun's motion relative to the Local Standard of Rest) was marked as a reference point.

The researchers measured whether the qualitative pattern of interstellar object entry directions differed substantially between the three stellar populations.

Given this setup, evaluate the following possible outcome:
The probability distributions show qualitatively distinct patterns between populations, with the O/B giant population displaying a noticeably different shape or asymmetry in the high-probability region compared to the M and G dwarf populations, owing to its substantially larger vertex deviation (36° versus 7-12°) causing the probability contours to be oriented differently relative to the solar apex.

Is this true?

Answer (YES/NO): NO